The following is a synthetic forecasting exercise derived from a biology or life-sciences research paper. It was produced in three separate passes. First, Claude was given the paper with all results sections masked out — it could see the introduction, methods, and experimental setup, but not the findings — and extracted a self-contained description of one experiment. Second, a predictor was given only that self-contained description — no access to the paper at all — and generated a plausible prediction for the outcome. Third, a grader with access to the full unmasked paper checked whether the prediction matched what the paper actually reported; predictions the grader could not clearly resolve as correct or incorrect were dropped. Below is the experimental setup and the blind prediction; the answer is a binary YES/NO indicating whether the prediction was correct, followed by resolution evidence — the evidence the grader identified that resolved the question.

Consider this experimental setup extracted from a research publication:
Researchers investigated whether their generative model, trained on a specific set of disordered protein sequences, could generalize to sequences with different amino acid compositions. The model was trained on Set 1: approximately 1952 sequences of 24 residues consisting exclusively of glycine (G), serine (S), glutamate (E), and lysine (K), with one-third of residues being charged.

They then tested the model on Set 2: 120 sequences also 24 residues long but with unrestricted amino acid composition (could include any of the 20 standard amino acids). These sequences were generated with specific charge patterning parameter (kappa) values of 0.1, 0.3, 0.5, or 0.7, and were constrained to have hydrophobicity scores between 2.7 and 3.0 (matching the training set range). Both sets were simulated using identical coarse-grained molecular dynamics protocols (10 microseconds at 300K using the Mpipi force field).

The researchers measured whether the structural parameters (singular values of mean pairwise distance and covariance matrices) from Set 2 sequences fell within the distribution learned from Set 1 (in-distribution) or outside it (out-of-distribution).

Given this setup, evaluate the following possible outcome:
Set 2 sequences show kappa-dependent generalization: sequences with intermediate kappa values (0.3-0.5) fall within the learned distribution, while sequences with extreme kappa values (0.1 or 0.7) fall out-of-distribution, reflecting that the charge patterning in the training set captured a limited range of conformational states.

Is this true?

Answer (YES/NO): NO